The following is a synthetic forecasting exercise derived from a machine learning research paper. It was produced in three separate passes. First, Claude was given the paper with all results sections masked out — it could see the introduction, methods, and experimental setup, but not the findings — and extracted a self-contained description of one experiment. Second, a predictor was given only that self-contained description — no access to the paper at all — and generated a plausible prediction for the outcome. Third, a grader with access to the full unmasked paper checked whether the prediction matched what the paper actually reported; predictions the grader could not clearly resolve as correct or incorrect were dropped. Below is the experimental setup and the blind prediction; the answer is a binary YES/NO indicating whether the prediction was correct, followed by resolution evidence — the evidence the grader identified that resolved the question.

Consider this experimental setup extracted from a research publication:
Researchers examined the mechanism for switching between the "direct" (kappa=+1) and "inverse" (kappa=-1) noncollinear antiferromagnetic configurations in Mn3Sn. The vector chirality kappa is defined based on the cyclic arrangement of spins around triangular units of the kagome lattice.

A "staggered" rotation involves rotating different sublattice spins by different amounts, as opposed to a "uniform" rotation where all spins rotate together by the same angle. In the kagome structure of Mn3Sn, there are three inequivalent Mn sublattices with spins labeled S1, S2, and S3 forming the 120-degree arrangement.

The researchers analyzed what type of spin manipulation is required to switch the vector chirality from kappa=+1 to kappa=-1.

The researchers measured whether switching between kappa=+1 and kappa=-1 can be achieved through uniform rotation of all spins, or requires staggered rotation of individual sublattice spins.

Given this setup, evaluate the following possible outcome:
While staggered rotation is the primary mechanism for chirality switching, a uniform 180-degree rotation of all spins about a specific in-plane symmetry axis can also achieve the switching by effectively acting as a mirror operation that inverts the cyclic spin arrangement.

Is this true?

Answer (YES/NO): NO